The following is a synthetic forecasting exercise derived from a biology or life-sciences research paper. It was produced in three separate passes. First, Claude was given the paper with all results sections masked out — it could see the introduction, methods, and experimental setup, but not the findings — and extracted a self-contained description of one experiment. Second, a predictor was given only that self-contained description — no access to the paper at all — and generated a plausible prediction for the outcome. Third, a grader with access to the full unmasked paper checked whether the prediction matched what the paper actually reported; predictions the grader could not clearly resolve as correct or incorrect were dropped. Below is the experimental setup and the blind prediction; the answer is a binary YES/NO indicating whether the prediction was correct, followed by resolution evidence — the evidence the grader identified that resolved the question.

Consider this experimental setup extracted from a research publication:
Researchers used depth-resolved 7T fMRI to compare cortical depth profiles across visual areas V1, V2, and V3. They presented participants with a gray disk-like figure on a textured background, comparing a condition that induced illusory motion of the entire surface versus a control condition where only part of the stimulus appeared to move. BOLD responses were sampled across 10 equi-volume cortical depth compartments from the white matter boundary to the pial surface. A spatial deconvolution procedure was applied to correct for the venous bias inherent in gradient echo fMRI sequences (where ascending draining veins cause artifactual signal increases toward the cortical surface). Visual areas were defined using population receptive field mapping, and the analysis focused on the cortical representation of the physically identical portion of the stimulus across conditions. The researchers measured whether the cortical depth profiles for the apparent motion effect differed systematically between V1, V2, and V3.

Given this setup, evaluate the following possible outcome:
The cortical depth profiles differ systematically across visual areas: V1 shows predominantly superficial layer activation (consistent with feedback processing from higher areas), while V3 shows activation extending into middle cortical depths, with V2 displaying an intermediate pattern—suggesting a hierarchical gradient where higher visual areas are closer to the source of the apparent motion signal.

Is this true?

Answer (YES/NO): NO